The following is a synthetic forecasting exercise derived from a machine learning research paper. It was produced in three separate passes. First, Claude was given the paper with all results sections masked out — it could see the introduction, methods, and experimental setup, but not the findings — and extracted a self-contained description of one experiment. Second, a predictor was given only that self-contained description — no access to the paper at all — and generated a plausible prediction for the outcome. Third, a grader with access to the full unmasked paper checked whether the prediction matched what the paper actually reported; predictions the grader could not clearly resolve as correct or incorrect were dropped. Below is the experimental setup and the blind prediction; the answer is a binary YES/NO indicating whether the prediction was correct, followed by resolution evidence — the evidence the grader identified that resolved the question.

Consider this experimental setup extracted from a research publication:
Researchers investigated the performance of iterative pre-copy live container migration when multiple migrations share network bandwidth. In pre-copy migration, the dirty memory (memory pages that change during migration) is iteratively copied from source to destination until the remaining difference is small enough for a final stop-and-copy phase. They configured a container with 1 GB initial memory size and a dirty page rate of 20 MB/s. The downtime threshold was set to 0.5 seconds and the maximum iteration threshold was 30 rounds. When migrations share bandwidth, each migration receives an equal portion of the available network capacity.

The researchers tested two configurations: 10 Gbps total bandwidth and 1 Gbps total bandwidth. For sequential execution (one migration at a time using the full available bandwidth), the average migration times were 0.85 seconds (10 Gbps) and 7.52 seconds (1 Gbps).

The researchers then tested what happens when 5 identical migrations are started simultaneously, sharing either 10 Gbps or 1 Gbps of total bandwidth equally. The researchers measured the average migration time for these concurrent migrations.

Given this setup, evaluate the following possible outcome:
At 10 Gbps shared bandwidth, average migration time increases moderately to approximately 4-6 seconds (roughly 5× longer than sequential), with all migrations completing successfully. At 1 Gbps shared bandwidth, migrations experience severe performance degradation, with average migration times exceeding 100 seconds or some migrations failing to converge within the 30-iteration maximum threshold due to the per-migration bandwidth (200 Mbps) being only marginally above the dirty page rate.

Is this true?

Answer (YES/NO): NO